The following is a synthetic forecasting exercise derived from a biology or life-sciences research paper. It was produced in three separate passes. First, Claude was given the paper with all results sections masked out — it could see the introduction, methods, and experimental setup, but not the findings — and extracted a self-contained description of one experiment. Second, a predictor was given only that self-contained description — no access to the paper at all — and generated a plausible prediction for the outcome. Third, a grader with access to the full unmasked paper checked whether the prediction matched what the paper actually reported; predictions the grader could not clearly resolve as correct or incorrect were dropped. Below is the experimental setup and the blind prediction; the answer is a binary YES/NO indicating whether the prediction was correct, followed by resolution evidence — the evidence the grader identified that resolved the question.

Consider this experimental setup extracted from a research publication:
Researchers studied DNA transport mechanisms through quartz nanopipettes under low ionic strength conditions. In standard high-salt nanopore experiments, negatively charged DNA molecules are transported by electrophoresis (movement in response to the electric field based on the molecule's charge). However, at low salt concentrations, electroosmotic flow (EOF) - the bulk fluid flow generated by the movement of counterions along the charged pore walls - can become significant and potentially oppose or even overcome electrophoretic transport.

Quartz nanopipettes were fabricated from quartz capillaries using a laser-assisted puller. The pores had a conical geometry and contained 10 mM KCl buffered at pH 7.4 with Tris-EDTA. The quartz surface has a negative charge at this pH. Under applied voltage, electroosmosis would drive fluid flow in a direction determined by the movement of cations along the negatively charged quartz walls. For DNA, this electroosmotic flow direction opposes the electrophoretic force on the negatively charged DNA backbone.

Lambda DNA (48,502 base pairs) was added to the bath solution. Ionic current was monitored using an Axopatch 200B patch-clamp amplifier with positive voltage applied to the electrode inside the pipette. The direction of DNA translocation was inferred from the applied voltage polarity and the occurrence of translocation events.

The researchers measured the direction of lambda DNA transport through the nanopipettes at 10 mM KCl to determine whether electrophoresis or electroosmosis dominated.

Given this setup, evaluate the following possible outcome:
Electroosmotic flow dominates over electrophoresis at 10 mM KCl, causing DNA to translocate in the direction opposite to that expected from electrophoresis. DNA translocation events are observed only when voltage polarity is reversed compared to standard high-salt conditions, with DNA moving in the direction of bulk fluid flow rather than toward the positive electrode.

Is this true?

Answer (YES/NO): YES